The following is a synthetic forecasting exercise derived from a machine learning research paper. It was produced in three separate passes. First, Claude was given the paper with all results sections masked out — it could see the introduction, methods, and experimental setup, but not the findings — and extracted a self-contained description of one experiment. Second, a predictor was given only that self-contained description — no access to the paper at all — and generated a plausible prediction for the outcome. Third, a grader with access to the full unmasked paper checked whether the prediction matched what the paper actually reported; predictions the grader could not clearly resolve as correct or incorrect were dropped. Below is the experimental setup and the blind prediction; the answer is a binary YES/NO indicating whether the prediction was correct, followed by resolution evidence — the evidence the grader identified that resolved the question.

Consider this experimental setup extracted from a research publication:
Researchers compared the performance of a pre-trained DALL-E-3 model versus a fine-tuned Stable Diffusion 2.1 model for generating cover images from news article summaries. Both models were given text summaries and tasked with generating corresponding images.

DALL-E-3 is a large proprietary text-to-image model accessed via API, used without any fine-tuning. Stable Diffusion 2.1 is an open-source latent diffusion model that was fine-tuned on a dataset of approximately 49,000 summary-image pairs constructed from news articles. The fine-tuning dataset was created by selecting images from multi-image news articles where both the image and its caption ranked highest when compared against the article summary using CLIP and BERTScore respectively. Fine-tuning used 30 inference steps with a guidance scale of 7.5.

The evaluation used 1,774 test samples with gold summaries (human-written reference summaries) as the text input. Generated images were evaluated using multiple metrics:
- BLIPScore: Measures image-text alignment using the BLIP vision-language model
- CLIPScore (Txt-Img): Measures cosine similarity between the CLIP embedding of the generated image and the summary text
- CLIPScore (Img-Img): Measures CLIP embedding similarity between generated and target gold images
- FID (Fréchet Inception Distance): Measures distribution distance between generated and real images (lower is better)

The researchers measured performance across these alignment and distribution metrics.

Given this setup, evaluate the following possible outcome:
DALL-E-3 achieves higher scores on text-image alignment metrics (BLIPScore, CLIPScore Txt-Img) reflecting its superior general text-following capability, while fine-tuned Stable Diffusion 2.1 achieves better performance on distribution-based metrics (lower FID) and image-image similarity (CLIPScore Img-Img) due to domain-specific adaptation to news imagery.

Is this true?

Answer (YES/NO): NO